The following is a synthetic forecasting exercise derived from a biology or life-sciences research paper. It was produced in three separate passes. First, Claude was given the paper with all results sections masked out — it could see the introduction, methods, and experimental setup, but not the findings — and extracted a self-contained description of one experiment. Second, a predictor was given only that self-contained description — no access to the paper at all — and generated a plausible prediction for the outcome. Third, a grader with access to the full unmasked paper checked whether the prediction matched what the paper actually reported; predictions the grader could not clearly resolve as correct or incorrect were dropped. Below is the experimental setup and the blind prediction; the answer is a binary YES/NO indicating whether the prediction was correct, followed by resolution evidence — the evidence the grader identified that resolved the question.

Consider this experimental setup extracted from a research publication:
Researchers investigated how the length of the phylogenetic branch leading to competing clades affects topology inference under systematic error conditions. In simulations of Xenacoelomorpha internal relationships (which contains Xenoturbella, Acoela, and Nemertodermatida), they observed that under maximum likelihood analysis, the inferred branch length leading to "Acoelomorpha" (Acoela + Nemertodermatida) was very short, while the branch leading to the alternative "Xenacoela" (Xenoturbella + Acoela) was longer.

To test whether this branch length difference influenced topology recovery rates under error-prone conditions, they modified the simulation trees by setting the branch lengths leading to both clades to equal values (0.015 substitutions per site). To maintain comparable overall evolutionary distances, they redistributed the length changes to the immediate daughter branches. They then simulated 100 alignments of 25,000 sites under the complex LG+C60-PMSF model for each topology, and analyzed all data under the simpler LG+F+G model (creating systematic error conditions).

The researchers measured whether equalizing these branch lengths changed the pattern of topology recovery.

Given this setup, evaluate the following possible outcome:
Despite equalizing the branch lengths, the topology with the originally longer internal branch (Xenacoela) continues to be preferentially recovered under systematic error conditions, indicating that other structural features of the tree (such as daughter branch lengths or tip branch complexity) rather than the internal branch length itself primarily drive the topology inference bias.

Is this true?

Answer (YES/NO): NO